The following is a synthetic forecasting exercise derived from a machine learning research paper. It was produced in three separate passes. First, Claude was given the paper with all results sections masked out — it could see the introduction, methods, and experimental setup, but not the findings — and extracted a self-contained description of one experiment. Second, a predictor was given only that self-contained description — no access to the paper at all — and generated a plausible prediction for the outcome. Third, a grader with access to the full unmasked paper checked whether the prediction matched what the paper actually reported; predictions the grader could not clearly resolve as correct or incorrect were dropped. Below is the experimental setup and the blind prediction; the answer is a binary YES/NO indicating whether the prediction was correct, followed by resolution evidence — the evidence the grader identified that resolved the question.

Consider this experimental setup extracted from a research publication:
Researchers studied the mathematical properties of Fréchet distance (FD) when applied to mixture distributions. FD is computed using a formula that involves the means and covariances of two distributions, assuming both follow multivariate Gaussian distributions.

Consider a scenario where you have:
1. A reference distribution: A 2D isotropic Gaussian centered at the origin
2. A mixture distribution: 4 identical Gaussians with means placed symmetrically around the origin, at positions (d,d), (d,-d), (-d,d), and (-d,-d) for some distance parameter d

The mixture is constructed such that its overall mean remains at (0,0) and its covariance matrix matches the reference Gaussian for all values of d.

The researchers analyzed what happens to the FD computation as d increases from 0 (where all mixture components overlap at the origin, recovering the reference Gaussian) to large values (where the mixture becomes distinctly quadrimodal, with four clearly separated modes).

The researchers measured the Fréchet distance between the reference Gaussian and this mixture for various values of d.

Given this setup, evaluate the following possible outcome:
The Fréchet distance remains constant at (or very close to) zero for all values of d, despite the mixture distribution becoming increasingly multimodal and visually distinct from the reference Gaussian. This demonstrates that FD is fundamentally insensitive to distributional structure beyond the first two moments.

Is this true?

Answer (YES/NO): YES